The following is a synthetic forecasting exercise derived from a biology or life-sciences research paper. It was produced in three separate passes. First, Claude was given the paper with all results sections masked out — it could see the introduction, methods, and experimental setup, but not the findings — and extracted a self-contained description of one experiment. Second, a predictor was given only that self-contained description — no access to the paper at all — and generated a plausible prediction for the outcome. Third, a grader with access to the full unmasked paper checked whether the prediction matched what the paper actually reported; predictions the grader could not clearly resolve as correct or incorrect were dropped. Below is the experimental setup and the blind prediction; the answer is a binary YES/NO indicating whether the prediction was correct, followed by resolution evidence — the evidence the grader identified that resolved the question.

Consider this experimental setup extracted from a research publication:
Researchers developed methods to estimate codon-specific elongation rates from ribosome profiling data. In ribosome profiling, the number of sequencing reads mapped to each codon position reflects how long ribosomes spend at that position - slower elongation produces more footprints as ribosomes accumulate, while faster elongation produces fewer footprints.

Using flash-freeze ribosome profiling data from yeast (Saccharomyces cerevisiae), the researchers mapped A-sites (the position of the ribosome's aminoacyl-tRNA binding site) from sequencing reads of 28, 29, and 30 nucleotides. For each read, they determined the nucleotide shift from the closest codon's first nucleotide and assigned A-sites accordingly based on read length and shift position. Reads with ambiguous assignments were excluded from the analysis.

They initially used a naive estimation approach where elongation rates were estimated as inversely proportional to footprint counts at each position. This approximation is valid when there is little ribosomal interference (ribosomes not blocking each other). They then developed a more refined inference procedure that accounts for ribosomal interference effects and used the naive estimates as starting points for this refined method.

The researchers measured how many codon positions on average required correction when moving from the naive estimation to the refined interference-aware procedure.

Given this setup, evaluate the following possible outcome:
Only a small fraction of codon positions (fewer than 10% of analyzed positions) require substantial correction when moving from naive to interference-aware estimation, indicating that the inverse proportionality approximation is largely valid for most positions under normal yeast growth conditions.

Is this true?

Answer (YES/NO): YES